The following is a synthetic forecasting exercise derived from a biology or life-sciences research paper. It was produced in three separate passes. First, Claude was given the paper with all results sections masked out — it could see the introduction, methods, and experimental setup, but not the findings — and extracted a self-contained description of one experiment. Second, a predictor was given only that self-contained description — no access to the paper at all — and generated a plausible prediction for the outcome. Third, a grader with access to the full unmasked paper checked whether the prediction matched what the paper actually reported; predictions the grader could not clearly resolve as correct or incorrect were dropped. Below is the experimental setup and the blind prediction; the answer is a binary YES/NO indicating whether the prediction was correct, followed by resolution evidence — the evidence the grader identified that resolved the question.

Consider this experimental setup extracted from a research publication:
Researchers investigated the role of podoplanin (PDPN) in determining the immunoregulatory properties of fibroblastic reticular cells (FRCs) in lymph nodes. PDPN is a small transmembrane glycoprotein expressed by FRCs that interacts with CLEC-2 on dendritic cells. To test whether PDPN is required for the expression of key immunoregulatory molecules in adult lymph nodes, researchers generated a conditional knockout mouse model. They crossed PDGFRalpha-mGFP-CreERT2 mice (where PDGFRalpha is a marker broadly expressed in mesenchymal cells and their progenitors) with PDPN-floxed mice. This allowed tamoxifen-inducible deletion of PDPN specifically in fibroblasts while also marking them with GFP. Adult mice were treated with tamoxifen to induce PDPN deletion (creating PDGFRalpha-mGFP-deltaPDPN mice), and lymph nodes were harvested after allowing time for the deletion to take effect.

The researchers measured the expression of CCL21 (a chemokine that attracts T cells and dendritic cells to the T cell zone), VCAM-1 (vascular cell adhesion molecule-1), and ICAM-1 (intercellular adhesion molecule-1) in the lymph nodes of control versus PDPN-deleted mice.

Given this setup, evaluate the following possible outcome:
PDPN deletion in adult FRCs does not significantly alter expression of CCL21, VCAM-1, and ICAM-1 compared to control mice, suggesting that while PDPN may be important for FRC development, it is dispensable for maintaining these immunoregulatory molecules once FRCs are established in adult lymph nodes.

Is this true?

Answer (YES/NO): NO